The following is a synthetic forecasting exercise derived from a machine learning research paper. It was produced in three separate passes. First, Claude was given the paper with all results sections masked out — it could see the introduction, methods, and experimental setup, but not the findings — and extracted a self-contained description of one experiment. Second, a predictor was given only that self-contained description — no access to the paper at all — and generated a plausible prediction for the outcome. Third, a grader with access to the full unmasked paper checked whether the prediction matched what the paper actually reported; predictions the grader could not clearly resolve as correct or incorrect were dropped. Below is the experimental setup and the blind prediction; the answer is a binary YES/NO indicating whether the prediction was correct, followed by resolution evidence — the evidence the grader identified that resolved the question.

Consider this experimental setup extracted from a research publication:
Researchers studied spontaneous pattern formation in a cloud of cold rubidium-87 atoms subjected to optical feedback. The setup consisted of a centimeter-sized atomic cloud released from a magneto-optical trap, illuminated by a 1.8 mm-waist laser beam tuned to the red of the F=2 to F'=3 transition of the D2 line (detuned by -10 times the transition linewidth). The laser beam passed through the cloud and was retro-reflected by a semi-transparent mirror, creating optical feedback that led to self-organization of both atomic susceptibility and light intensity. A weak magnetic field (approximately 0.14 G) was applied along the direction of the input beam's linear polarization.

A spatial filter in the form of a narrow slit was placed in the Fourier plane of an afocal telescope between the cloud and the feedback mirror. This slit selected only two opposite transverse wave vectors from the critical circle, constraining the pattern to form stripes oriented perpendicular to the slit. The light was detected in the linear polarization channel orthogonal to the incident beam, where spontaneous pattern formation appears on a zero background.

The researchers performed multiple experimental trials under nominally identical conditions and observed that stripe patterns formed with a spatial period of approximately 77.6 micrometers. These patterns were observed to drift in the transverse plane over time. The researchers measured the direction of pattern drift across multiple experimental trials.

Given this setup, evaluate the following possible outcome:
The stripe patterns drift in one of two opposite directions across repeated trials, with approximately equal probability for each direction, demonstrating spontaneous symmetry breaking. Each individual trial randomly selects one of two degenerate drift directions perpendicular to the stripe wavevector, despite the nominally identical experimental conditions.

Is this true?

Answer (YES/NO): YES